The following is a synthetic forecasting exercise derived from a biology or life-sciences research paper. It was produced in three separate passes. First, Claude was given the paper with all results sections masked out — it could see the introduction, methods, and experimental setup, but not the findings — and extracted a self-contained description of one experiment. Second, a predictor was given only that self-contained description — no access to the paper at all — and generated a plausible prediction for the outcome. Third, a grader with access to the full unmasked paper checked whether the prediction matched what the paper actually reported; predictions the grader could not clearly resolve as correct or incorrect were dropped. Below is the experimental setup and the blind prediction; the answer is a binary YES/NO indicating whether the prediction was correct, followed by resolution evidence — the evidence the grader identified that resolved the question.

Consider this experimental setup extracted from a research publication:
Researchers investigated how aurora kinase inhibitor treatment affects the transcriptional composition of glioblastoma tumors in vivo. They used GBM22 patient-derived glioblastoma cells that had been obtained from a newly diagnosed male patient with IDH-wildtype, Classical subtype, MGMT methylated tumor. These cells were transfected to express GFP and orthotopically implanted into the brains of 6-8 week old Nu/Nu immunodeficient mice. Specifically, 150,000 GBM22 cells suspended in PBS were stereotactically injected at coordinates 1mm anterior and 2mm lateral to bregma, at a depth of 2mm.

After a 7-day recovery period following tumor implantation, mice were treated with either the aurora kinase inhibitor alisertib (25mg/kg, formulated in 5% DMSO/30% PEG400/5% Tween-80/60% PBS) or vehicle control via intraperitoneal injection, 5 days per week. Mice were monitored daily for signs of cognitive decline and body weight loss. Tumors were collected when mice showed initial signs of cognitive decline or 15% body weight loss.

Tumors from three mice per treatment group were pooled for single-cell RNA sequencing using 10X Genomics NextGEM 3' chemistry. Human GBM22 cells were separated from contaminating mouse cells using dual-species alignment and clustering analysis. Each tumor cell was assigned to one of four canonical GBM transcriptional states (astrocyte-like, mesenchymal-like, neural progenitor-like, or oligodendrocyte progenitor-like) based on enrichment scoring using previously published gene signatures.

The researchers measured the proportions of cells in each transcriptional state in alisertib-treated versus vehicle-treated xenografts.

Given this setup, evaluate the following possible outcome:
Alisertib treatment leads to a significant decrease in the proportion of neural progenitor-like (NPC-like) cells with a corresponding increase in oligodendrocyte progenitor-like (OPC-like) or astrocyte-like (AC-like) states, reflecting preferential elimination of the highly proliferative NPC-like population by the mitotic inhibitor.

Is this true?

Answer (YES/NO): NO